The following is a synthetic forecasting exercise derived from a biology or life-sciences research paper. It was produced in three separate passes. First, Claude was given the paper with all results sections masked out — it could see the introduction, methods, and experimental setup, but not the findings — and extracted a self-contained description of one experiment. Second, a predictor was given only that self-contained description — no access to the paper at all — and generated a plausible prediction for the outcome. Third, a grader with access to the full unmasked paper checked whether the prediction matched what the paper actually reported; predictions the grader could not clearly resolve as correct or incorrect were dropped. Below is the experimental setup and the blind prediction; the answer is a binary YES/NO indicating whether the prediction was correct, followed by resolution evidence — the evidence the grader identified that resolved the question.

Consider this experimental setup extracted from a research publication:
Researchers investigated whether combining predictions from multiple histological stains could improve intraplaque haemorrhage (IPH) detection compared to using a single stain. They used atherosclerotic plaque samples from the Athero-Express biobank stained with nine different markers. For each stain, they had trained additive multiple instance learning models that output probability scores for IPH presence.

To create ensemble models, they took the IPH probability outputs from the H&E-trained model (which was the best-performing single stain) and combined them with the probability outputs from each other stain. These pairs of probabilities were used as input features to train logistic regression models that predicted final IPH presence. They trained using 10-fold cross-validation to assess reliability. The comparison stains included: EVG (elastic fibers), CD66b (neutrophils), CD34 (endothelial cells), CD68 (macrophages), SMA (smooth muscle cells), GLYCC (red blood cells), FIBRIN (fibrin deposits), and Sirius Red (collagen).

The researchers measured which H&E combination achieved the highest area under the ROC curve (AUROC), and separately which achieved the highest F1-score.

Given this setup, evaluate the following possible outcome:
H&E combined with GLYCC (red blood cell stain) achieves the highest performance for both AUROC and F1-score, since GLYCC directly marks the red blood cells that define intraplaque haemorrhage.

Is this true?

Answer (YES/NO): NO